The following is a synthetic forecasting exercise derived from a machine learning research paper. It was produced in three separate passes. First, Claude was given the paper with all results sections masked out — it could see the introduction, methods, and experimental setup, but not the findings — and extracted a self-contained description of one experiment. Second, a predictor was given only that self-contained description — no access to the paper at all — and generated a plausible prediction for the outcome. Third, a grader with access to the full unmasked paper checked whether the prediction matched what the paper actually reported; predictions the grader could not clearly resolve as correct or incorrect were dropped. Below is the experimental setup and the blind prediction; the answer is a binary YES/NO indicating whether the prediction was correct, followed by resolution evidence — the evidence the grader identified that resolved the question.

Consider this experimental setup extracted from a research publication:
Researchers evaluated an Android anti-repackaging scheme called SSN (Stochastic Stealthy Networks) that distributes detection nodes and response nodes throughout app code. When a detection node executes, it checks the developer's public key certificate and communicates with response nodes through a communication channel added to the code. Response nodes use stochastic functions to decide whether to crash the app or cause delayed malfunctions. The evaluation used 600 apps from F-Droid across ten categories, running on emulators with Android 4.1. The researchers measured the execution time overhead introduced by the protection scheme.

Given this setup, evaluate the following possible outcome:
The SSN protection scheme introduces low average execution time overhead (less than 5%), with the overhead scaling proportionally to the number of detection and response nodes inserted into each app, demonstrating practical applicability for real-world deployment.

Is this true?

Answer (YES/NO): NO